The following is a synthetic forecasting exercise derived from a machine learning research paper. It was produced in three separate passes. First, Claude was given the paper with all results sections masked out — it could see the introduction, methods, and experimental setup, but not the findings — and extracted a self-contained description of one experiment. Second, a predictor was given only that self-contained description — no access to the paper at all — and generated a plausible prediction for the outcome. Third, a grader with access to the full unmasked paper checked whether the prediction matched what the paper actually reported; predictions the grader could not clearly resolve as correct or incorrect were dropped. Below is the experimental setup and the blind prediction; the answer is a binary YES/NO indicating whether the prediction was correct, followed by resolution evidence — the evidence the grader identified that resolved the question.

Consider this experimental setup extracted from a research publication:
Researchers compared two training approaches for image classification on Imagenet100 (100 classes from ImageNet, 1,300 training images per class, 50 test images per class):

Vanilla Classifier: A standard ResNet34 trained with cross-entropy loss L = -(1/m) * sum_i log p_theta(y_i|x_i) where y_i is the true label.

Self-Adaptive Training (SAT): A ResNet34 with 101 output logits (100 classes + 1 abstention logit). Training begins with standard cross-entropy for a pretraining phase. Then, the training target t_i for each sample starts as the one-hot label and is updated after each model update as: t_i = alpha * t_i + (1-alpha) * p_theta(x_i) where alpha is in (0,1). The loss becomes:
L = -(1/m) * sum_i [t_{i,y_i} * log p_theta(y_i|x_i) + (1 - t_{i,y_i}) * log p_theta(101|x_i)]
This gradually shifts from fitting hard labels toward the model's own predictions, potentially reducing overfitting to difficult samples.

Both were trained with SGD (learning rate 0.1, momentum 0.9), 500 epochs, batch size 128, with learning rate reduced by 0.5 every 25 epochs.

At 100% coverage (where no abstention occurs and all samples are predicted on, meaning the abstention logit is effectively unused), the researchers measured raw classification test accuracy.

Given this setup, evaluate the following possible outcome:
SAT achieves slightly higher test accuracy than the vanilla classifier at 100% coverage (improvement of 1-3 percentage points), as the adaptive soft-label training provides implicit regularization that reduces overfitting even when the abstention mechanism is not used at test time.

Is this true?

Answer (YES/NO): NO